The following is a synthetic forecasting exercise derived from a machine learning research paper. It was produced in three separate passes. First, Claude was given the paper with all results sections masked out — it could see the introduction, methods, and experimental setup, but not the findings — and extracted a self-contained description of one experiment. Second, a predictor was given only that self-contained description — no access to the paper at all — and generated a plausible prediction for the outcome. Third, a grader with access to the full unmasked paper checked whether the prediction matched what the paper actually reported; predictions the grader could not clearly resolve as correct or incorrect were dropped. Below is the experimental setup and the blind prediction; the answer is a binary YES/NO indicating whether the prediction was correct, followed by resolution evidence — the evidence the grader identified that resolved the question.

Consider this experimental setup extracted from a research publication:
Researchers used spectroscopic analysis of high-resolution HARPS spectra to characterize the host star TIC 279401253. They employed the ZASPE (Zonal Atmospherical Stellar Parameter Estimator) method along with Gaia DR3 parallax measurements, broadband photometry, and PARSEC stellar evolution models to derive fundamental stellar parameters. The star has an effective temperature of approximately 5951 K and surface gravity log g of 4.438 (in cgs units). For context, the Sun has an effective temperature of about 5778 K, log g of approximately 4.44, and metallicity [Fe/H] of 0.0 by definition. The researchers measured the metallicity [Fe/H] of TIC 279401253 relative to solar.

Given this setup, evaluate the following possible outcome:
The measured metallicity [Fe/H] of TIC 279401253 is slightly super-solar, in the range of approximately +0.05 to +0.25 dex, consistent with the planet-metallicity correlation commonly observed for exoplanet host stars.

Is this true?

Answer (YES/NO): YES